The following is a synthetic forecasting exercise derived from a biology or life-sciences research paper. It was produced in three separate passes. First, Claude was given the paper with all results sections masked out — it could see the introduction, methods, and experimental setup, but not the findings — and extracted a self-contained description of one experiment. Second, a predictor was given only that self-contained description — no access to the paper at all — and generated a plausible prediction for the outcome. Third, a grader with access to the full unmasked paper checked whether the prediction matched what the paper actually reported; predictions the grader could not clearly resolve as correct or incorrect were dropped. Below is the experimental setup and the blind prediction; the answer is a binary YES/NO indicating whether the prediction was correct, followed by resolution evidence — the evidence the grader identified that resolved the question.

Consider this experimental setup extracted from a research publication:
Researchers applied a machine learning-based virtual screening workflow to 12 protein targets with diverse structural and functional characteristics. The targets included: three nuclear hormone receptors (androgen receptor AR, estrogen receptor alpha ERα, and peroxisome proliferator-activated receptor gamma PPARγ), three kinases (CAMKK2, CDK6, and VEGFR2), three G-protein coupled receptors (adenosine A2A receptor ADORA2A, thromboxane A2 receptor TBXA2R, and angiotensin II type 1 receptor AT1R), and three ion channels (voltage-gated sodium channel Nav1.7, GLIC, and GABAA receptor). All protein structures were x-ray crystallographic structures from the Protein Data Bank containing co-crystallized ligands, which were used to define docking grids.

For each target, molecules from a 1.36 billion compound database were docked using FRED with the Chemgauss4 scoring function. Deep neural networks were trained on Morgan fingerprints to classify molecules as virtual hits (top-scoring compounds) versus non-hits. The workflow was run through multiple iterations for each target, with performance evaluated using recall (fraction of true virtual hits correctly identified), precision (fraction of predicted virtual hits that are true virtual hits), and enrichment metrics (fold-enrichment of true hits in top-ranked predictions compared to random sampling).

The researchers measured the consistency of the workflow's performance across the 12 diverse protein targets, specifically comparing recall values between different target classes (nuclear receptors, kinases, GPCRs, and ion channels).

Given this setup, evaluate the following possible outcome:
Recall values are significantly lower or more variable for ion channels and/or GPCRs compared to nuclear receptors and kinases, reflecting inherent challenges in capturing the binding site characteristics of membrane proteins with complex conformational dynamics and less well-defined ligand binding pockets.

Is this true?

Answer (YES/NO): NO